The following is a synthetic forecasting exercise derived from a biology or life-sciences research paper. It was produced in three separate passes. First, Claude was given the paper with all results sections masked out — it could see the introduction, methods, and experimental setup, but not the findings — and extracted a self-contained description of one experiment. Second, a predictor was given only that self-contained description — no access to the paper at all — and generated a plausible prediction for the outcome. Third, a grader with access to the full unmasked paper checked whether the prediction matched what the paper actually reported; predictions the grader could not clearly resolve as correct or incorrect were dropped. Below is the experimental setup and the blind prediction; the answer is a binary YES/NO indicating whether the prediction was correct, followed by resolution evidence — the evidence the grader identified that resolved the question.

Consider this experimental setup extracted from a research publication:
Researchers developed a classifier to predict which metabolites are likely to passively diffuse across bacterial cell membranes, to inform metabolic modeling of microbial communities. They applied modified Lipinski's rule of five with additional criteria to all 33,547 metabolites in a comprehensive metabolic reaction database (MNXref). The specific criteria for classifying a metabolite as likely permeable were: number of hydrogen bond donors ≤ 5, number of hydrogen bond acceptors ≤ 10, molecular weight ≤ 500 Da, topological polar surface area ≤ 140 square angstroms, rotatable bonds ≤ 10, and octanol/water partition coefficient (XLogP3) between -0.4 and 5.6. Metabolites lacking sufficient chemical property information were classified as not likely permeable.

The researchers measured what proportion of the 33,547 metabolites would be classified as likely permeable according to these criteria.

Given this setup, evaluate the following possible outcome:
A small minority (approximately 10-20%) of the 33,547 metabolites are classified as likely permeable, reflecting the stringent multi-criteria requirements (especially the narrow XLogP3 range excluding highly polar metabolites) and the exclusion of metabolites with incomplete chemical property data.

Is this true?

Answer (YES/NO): NO